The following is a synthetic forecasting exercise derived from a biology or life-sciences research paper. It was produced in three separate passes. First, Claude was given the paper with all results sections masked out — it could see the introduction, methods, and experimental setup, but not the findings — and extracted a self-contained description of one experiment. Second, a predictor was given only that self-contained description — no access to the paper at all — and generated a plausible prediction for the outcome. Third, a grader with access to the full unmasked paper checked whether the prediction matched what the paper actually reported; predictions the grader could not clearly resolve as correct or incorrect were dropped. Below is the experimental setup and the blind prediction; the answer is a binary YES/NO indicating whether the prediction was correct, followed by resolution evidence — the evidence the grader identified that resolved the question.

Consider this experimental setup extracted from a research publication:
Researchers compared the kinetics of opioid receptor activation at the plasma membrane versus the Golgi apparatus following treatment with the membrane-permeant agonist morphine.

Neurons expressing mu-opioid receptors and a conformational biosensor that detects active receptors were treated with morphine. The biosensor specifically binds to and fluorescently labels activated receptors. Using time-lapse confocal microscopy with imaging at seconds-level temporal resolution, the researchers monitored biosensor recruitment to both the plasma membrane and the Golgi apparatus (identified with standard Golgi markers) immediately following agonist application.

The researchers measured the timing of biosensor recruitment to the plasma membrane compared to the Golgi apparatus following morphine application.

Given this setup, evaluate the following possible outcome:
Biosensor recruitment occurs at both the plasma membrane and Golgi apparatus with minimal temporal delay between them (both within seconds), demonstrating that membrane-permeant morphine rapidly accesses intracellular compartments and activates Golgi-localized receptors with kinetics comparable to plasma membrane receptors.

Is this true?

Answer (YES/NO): YES